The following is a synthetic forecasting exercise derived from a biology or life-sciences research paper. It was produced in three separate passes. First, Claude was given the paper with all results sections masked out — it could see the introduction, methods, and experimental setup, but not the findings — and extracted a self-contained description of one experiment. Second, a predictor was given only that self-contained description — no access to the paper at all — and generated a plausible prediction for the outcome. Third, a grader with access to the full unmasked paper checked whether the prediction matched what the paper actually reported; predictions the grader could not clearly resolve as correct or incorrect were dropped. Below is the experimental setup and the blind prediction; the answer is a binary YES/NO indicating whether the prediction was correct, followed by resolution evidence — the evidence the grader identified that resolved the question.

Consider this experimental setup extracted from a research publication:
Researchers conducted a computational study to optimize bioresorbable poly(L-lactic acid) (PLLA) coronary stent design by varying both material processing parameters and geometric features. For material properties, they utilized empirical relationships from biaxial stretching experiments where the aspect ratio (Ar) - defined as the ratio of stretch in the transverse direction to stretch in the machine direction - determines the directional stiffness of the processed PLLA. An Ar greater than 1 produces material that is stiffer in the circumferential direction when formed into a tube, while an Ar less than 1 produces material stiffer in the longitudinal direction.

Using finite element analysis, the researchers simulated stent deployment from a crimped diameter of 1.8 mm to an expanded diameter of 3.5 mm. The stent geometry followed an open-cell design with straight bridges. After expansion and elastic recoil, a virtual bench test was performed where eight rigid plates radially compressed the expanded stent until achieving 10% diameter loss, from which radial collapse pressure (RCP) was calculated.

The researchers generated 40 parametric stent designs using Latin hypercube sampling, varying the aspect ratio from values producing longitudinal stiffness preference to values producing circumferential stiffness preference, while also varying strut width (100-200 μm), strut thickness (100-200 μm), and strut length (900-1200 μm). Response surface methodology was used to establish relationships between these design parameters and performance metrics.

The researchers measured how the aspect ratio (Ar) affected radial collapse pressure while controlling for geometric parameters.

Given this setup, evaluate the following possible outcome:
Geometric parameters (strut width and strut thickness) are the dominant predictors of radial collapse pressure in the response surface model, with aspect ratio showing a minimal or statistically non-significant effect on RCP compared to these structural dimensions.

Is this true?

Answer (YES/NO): YES